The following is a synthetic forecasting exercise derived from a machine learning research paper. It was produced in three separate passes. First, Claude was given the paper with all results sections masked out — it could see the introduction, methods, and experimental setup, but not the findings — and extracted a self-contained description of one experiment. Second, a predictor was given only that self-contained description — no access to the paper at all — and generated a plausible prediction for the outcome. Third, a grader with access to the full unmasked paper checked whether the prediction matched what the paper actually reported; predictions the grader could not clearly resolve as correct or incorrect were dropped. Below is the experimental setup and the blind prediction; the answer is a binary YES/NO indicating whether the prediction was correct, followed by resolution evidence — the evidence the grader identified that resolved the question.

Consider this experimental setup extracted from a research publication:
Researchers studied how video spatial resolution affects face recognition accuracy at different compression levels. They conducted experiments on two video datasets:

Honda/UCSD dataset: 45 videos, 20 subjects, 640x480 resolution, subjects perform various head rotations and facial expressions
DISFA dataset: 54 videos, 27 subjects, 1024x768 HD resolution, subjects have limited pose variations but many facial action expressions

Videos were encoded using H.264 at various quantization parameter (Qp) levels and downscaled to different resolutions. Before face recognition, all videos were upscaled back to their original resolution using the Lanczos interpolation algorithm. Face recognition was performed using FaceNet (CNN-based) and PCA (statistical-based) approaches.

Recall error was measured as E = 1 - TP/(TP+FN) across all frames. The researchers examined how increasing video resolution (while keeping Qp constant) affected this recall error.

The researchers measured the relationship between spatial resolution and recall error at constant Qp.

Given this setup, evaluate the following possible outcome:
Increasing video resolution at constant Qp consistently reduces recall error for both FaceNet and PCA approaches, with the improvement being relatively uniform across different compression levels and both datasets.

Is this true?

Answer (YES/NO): NO